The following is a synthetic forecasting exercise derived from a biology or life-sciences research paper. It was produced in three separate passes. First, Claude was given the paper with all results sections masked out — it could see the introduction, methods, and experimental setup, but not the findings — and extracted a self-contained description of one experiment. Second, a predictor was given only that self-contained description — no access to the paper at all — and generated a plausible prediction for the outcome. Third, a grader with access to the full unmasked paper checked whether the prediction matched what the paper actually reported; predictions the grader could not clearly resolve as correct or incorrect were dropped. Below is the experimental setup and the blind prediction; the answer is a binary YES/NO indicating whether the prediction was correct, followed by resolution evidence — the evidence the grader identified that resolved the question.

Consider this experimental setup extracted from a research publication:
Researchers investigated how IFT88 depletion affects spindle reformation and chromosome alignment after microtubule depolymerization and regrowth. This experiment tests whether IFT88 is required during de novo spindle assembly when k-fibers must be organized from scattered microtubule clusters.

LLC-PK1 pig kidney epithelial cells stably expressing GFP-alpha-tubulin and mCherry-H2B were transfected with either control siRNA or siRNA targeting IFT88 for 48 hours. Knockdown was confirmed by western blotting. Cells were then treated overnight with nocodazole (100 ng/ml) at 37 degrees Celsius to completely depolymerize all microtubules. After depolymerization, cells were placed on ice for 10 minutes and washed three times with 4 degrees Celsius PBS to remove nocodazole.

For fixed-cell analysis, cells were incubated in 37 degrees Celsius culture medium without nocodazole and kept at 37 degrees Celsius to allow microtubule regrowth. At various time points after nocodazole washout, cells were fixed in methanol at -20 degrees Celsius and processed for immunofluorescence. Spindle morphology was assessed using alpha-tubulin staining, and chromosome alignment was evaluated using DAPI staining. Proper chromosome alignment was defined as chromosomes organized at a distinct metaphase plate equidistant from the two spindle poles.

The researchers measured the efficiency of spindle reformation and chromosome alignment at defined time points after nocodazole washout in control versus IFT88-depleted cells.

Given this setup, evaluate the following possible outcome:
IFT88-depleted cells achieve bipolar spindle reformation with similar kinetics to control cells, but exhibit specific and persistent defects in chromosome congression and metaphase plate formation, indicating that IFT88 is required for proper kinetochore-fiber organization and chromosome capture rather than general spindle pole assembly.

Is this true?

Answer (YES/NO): NO